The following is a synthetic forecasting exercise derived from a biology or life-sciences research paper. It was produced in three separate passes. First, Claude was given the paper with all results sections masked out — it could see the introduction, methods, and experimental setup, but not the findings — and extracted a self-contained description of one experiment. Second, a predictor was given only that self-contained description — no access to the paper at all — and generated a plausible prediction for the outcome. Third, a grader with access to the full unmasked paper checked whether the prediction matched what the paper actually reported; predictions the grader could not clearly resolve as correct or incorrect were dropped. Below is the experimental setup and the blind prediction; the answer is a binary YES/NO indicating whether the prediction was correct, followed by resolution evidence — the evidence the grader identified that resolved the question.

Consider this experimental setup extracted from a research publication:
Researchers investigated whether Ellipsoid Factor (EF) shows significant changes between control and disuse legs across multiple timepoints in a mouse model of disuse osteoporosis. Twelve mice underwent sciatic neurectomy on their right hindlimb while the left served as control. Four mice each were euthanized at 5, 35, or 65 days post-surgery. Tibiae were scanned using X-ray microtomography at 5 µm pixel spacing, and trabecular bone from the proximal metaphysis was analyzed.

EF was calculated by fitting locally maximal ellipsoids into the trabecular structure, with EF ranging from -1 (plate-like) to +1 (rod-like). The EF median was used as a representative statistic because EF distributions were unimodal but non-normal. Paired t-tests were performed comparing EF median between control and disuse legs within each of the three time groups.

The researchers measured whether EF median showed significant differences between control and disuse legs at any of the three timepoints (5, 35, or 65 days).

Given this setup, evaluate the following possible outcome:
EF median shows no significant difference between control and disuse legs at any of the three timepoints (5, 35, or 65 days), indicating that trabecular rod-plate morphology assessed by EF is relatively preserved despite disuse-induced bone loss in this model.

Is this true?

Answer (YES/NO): NO